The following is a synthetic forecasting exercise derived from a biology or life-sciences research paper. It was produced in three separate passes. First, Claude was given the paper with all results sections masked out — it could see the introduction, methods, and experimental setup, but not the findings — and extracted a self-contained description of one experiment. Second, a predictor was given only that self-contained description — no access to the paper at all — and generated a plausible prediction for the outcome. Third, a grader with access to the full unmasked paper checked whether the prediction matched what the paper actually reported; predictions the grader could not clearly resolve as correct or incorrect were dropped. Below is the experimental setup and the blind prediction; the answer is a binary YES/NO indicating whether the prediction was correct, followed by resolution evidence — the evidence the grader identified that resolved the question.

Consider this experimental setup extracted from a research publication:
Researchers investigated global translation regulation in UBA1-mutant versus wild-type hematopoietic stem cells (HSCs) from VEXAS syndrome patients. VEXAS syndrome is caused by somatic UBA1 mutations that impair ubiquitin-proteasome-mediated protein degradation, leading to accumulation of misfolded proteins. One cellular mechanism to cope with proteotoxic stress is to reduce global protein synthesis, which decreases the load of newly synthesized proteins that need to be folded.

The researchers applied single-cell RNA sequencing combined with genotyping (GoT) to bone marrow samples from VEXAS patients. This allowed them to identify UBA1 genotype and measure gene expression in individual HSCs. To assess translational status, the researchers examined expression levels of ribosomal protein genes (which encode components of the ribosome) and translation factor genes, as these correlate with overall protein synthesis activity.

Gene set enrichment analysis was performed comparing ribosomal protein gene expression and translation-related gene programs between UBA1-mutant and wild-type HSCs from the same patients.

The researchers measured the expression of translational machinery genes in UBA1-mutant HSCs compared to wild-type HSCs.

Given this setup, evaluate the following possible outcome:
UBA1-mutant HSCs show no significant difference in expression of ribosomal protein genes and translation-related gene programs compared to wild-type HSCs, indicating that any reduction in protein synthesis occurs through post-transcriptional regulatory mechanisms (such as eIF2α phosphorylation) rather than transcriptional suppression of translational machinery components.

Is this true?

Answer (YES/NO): NO